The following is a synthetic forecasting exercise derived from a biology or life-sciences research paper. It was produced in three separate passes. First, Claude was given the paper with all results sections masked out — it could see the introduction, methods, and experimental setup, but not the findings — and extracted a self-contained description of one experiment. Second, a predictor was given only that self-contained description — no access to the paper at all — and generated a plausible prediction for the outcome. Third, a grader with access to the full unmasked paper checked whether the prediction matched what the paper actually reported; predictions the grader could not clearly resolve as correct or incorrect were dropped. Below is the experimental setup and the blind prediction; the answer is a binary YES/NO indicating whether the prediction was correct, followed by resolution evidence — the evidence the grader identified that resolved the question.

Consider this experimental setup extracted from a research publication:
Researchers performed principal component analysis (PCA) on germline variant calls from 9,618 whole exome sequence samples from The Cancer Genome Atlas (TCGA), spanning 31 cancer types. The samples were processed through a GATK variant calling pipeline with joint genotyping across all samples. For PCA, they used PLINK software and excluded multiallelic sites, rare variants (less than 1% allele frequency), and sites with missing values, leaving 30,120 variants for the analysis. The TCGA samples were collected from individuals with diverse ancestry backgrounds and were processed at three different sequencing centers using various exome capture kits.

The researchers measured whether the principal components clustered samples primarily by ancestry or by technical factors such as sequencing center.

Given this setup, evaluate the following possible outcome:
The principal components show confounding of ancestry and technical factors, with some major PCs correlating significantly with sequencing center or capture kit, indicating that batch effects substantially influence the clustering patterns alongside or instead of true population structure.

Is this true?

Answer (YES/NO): NO